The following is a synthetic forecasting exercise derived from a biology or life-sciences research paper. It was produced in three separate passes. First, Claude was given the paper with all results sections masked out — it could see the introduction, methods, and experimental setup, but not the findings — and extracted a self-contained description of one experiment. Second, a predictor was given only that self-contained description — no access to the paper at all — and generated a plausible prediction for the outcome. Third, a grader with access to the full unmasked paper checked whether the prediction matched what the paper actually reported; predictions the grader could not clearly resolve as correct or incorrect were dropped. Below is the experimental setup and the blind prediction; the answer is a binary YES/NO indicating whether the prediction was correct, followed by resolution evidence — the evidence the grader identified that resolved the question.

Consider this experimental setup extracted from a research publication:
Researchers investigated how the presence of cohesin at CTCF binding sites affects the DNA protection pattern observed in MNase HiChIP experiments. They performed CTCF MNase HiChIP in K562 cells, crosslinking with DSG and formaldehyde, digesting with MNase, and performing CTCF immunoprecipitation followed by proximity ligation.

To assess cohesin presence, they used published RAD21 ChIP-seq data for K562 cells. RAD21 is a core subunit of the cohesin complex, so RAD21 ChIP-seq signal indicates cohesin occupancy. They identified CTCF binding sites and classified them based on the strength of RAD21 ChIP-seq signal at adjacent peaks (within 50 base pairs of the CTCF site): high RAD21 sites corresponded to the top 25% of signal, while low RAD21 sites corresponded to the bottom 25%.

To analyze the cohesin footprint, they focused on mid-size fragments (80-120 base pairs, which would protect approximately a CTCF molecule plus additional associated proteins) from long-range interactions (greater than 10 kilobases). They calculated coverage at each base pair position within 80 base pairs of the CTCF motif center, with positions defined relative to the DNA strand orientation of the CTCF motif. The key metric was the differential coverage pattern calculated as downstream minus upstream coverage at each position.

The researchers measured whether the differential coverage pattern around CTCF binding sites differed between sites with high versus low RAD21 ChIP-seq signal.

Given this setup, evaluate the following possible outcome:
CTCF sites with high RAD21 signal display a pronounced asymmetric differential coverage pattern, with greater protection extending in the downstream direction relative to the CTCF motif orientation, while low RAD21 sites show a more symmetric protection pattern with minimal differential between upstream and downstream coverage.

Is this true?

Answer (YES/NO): YES